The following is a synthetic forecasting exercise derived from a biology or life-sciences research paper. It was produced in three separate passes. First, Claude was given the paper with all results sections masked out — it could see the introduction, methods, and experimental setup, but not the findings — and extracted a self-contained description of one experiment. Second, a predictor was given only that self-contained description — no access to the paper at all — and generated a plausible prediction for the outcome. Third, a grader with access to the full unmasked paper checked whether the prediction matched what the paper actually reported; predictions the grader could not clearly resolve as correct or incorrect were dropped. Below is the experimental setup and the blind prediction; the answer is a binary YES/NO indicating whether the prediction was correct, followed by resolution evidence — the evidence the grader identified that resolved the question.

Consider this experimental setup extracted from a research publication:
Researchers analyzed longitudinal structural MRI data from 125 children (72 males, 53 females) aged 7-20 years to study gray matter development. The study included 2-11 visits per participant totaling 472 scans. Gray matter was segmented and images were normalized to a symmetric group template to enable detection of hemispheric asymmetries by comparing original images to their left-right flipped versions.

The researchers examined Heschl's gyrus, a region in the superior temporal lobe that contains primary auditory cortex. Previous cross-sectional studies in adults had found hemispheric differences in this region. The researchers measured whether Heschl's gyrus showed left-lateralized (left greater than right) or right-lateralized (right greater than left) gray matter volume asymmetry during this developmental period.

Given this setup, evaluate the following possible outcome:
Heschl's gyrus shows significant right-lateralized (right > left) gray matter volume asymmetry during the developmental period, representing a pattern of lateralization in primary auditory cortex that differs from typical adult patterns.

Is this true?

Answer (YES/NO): NO